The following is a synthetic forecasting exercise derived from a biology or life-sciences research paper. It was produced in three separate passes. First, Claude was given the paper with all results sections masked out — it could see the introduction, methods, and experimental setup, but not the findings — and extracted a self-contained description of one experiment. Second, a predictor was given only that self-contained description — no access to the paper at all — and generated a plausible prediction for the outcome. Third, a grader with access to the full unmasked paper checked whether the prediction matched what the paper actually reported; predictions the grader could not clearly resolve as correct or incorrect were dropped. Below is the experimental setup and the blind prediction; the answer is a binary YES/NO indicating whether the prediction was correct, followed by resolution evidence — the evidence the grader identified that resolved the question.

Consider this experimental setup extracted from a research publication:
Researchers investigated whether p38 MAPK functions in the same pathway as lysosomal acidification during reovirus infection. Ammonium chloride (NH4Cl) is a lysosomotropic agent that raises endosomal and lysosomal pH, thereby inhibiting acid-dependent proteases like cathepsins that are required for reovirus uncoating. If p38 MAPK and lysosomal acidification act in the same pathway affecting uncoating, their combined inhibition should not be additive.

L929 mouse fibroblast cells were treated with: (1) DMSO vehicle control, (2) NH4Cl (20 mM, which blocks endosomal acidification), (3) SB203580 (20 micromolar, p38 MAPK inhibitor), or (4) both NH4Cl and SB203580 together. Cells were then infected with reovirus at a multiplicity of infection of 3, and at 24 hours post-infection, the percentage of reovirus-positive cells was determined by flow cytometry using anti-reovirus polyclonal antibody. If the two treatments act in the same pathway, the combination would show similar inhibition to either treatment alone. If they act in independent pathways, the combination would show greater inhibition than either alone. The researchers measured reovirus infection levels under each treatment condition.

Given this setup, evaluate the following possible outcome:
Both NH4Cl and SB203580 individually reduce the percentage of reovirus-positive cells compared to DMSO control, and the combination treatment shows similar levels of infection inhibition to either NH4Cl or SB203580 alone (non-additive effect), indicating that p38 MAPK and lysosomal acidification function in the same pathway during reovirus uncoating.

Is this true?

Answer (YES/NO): NO